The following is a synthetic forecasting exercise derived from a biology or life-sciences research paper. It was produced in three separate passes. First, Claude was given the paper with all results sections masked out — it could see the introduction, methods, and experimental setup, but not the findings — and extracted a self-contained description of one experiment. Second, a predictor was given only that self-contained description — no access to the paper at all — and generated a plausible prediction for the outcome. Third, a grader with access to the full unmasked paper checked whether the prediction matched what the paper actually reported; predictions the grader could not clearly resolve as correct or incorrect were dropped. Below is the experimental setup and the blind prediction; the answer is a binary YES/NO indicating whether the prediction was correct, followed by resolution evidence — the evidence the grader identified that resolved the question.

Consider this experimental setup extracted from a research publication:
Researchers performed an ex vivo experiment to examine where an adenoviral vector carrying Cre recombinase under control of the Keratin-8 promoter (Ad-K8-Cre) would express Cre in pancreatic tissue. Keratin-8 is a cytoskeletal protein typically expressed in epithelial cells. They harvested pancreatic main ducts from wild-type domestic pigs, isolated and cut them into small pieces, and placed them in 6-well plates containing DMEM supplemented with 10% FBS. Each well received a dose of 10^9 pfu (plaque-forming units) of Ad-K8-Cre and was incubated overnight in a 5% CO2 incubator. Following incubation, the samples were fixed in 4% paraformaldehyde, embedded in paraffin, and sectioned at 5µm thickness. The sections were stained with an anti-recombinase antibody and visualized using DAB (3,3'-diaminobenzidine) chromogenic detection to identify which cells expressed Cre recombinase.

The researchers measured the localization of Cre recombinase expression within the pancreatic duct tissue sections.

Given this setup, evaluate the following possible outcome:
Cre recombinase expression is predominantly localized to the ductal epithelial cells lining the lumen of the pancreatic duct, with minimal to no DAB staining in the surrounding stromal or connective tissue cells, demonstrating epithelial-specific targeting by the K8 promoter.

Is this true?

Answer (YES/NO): YES